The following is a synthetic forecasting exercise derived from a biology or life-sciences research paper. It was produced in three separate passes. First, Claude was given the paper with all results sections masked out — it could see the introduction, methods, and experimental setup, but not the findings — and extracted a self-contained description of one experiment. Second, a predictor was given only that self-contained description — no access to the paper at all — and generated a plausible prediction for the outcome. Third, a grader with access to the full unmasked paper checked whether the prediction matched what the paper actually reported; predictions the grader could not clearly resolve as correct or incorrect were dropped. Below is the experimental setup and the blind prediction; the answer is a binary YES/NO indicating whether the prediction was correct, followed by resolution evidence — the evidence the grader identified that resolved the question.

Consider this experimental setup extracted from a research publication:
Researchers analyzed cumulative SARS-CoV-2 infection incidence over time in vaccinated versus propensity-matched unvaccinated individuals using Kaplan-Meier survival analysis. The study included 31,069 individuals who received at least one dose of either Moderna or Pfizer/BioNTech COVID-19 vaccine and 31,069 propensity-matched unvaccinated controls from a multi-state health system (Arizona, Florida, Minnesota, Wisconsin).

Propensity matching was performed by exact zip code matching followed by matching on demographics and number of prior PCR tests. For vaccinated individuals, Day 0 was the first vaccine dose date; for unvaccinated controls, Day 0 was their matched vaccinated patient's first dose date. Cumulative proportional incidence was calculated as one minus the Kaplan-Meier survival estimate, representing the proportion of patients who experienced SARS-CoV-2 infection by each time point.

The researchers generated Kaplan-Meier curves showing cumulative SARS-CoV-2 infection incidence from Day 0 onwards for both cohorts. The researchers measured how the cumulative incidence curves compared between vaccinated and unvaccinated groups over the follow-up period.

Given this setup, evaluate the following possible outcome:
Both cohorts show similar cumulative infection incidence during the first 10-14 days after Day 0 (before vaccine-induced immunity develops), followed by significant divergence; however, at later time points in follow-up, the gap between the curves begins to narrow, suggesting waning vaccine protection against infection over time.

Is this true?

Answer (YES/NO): NO